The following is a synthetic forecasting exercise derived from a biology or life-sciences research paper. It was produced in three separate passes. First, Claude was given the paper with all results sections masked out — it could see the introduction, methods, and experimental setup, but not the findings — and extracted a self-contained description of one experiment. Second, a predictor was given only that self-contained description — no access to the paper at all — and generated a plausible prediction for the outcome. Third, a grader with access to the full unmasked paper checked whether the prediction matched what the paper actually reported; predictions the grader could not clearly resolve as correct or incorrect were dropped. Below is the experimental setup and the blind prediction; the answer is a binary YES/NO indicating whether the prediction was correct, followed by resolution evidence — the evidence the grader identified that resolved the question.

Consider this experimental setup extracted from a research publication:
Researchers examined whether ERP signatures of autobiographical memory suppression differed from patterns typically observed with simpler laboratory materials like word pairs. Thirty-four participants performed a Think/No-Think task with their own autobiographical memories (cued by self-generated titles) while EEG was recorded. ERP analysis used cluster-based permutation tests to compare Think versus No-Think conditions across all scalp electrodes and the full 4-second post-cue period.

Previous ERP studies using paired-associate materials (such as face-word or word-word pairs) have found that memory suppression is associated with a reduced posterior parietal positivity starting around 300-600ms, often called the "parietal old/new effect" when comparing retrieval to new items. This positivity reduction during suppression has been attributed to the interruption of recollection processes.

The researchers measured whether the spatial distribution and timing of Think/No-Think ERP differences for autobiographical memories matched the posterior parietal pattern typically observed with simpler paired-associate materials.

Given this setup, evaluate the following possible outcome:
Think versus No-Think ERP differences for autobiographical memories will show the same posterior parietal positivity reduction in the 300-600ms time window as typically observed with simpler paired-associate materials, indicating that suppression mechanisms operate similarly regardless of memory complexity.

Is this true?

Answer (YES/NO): NO